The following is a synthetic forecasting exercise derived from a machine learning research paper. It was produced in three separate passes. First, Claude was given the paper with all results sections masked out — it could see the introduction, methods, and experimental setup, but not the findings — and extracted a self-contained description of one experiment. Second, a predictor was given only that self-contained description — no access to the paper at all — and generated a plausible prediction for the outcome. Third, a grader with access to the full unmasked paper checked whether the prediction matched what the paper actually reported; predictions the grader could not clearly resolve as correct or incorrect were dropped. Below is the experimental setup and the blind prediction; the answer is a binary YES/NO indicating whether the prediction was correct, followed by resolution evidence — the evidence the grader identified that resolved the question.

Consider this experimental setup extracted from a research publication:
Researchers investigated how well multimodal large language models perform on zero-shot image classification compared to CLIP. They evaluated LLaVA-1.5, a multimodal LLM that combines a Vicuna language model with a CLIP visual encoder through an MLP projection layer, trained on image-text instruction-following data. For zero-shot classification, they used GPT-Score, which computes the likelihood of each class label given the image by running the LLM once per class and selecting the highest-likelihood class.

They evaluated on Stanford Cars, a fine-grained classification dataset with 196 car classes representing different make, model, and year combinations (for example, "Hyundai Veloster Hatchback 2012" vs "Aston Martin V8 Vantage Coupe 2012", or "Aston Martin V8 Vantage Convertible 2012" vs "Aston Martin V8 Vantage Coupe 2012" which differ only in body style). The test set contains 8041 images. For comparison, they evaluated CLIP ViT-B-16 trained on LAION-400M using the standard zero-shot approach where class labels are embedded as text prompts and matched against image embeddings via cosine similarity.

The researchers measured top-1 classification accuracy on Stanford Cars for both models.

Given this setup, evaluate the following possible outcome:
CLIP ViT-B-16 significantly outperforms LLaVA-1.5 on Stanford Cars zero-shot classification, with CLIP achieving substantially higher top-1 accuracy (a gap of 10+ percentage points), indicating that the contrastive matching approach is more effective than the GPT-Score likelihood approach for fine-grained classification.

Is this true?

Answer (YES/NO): YES